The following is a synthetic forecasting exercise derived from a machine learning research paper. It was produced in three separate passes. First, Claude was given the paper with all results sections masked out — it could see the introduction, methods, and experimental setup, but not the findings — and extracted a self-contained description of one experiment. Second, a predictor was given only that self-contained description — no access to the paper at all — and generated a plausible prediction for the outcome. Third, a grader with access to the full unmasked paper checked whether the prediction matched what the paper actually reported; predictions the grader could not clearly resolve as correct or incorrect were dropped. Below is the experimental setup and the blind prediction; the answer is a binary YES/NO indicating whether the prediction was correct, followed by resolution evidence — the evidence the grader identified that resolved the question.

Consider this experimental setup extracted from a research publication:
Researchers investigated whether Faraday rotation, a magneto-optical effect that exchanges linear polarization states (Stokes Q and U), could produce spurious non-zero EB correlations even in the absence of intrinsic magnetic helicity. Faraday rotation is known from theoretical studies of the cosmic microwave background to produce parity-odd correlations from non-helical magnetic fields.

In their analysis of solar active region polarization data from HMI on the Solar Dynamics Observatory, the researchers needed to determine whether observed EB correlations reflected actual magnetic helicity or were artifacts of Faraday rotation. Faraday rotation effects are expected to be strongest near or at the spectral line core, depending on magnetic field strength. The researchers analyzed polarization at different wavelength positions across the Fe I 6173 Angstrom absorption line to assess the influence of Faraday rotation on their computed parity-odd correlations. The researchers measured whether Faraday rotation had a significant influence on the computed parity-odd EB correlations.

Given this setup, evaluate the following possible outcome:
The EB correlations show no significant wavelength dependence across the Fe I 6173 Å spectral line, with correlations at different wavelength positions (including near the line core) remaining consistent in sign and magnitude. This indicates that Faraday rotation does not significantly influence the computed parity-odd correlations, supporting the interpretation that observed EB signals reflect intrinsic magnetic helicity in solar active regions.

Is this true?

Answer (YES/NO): NO